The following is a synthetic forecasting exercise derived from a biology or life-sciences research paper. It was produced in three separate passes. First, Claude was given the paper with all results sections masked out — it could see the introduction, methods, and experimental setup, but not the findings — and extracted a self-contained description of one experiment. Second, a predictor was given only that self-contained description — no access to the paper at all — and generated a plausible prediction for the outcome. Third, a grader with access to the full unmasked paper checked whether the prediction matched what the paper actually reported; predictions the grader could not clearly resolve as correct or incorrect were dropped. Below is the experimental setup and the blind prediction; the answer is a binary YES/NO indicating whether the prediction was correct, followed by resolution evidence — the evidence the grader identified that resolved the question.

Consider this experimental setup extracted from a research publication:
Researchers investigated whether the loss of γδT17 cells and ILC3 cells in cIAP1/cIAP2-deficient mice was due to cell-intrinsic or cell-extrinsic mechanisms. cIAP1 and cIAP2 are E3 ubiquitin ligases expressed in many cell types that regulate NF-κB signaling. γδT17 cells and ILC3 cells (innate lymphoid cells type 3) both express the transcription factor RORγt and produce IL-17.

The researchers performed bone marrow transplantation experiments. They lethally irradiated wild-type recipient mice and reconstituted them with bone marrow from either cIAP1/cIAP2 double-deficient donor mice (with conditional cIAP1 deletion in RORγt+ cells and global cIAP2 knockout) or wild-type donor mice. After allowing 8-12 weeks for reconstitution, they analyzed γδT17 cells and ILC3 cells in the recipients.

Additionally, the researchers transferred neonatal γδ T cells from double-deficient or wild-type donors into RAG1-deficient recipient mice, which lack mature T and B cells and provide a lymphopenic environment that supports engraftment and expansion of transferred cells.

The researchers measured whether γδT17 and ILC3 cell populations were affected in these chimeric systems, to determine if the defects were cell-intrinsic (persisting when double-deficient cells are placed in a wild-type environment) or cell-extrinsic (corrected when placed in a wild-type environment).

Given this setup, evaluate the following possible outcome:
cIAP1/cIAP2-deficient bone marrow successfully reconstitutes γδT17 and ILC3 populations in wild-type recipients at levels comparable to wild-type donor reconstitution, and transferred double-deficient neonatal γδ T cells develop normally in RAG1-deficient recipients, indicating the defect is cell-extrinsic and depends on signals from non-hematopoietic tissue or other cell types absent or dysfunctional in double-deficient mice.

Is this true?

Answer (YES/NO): NO